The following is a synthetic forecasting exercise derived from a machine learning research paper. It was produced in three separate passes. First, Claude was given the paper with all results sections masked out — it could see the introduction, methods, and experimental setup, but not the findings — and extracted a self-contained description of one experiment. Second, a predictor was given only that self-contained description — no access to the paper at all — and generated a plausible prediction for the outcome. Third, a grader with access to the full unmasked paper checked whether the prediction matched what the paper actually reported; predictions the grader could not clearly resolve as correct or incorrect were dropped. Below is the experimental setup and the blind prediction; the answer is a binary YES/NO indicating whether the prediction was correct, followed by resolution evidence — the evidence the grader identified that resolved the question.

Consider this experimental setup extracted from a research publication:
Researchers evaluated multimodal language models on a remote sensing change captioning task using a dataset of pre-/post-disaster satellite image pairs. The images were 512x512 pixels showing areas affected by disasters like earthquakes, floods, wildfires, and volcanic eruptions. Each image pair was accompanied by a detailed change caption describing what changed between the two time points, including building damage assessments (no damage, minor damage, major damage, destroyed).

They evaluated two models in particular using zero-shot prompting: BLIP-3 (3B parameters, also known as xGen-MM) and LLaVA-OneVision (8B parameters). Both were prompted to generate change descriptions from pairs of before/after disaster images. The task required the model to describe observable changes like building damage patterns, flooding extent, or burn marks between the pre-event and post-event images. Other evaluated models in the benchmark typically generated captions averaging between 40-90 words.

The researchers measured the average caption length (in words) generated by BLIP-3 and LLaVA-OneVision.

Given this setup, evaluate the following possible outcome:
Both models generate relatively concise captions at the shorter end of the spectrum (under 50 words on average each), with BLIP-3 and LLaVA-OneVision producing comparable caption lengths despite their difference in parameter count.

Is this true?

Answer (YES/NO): NO